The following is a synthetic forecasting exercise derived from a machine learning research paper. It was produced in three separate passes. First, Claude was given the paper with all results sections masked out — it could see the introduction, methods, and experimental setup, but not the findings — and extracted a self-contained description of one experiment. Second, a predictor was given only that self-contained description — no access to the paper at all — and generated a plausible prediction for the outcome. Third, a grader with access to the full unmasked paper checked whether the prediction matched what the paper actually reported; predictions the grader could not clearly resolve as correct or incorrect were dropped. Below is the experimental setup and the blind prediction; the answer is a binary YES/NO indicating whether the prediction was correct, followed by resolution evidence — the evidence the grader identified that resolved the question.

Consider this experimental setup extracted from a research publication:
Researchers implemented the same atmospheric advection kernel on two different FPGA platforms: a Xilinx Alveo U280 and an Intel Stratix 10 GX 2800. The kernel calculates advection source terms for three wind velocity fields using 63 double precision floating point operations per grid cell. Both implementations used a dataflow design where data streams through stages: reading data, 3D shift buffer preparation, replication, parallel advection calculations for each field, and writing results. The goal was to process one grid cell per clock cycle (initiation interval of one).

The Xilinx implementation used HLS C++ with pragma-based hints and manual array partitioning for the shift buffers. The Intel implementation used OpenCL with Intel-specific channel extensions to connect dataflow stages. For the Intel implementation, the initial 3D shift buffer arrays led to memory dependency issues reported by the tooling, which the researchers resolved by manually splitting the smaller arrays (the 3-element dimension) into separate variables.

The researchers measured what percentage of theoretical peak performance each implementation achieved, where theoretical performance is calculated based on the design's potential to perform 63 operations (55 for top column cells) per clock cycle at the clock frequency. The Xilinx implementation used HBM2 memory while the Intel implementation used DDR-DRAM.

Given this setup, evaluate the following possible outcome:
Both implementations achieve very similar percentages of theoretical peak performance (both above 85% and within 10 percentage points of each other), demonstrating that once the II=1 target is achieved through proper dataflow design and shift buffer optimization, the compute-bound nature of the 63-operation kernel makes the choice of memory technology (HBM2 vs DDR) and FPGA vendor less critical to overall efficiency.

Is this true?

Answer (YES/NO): NO